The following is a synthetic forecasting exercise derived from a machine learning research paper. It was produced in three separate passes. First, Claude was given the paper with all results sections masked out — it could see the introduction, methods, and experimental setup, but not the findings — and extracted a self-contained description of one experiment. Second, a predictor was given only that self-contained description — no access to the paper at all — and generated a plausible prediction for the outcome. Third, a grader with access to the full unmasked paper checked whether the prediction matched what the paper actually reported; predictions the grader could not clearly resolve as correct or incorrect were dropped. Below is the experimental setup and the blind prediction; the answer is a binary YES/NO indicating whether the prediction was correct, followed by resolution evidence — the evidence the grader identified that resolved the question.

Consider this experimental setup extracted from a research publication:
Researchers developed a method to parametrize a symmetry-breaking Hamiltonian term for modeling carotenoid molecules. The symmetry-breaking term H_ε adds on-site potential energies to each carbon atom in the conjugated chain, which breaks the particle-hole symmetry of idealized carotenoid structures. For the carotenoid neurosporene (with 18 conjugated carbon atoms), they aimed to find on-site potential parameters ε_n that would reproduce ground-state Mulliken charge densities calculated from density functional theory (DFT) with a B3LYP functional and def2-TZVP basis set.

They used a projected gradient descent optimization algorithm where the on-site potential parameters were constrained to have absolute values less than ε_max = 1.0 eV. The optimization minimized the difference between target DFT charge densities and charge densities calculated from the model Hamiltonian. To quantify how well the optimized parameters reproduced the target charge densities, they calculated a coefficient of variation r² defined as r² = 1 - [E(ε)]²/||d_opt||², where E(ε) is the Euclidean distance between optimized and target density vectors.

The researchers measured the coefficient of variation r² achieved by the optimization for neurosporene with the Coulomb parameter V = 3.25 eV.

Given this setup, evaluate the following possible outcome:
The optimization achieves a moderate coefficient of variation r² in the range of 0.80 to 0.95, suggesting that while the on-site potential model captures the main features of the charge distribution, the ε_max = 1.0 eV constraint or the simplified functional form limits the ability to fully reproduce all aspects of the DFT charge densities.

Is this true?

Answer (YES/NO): YES